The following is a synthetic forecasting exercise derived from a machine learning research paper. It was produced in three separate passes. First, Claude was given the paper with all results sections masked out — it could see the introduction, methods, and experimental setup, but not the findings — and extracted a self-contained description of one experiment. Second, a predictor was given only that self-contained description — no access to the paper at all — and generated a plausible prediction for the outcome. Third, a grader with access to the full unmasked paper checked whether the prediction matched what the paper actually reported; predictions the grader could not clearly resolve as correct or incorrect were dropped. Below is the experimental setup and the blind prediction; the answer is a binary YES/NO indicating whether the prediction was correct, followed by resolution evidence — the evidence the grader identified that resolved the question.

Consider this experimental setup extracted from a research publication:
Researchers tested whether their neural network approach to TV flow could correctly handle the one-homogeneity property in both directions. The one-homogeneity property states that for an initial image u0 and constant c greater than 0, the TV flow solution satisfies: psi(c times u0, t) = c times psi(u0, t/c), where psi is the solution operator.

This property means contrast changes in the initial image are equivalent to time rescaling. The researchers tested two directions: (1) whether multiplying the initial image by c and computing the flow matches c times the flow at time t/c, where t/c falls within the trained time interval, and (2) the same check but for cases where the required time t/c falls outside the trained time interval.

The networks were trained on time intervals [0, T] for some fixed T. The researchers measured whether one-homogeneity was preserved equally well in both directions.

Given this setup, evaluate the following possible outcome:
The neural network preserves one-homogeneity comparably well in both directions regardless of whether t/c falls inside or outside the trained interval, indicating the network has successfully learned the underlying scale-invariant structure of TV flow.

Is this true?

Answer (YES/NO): NO